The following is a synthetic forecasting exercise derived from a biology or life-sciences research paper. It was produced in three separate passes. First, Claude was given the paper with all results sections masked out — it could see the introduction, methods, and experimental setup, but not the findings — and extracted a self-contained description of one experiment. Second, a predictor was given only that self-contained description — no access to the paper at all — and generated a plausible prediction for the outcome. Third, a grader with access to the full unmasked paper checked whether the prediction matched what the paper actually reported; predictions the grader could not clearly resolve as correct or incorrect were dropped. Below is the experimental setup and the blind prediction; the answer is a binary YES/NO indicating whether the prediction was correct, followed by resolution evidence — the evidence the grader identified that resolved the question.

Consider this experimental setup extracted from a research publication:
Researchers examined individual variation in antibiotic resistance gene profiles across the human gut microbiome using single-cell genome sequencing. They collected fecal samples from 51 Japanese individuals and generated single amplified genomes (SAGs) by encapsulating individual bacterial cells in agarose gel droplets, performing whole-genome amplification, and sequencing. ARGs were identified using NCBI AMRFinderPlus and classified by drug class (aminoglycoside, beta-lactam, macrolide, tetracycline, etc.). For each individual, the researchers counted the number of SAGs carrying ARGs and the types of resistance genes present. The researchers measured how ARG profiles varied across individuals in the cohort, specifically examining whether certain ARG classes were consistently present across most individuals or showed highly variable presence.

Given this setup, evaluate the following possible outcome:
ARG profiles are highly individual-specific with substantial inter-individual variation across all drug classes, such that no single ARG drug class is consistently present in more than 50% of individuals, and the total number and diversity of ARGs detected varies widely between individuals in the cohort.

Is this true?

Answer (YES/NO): NO